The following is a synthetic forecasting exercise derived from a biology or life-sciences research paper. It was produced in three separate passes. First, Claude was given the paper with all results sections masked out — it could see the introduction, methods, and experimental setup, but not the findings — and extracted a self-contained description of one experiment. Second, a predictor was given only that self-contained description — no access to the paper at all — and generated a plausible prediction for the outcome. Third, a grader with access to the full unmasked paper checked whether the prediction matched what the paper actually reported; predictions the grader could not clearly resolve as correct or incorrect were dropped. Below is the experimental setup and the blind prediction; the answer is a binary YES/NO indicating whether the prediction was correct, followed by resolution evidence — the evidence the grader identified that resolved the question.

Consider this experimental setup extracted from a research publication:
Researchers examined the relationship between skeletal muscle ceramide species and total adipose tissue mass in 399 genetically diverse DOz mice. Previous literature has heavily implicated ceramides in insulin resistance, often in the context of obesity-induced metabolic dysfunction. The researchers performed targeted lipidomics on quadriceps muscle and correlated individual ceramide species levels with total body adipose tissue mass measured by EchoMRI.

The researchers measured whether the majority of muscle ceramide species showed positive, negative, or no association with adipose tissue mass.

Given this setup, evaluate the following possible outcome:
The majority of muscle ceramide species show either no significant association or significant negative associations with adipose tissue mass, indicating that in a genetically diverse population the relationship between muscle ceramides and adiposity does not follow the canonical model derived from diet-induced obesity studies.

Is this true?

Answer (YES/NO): YES